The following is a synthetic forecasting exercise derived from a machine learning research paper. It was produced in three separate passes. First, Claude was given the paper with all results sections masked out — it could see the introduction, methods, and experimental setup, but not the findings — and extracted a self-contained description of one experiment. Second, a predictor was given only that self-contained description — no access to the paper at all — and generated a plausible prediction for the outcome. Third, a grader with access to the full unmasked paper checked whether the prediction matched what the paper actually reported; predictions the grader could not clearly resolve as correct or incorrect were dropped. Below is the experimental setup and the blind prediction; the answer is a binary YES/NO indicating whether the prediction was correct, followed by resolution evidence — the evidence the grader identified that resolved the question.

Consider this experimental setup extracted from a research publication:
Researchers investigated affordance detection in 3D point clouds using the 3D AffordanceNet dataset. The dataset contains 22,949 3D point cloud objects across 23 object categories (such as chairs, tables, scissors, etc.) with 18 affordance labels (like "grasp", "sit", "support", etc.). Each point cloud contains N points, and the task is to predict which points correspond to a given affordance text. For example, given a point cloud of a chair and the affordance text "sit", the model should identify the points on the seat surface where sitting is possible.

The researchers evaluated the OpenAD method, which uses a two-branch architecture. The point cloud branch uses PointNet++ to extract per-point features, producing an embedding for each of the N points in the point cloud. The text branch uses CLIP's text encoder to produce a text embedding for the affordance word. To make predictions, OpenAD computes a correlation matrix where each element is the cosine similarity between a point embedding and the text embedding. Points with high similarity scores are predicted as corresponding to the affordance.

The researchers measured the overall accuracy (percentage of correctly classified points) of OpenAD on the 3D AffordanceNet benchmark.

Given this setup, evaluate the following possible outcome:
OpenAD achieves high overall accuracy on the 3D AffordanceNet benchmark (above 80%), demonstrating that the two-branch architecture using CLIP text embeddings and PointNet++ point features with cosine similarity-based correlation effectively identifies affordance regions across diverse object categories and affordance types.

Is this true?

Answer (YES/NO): NO